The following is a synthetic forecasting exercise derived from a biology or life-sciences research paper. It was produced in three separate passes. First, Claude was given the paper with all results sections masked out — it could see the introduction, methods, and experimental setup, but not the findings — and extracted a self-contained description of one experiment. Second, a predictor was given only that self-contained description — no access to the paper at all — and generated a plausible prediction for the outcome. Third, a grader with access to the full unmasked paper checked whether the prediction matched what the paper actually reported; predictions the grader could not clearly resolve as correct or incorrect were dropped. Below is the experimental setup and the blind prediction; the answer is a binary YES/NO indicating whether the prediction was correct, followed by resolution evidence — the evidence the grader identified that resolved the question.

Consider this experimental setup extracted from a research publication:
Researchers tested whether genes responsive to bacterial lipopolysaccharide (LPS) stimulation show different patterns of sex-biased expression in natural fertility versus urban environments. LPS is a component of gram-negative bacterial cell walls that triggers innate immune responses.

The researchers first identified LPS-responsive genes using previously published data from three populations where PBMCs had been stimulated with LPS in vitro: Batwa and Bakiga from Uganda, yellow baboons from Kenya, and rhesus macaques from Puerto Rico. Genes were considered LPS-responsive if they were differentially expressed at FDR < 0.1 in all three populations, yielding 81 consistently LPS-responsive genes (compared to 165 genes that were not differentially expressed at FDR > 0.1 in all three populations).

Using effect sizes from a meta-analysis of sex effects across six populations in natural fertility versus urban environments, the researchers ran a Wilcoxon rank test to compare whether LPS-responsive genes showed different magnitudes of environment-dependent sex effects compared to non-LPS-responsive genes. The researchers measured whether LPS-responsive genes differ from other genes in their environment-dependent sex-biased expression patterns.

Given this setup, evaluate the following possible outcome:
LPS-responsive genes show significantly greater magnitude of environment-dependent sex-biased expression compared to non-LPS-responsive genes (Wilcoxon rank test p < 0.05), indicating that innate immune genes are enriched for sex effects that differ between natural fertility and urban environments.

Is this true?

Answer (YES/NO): NO